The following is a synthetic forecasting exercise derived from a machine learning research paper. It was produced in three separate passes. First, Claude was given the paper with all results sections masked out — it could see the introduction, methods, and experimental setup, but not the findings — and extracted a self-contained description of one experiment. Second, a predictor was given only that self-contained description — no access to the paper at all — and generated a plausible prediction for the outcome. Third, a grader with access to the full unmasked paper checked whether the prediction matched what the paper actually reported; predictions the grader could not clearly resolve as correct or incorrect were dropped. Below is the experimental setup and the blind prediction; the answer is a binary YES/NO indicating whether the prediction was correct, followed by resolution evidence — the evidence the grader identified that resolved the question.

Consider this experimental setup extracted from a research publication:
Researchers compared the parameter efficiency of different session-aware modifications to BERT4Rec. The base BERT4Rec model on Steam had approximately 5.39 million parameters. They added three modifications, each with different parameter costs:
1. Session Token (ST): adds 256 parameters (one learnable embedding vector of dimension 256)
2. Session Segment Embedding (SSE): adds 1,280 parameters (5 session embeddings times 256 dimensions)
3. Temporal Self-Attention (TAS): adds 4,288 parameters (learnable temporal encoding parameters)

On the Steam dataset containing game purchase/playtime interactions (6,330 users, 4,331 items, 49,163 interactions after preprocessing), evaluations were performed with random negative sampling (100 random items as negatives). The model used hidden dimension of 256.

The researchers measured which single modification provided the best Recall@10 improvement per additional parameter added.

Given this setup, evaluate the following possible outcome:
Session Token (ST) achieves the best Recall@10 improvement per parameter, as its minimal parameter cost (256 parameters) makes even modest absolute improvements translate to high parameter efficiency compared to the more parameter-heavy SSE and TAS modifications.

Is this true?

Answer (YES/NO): YES